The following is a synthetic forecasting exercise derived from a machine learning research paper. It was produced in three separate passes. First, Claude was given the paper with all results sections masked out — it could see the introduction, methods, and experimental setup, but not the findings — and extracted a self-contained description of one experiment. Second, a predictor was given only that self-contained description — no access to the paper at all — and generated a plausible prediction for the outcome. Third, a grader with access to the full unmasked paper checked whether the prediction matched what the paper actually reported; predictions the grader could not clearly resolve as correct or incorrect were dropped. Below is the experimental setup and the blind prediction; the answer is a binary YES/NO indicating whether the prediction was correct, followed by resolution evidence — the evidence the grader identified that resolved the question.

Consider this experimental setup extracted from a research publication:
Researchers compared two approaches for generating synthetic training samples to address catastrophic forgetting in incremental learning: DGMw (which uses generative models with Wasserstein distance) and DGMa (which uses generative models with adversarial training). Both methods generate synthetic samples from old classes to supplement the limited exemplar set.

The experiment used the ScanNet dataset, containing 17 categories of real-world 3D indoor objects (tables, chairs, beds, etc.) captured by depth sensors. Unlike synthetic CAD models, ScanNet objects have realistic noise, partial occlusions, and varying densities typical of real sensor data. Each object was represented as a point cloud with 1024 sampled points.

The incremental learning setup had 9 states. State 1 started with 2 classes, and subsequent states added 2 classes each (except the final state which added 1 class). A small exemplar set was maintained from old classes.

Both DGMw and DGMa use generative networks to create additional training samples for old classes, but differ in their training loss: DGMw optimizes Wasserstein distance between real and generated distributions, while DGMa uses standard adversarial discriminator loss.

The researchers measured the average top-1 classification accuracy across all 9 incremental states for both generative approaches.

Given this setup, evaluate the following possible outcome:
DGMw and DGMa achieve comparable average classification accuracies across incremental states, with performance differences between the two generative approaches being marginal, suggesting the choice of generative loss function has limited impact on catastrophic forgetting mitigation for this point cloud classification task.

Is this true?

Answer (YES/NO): YES